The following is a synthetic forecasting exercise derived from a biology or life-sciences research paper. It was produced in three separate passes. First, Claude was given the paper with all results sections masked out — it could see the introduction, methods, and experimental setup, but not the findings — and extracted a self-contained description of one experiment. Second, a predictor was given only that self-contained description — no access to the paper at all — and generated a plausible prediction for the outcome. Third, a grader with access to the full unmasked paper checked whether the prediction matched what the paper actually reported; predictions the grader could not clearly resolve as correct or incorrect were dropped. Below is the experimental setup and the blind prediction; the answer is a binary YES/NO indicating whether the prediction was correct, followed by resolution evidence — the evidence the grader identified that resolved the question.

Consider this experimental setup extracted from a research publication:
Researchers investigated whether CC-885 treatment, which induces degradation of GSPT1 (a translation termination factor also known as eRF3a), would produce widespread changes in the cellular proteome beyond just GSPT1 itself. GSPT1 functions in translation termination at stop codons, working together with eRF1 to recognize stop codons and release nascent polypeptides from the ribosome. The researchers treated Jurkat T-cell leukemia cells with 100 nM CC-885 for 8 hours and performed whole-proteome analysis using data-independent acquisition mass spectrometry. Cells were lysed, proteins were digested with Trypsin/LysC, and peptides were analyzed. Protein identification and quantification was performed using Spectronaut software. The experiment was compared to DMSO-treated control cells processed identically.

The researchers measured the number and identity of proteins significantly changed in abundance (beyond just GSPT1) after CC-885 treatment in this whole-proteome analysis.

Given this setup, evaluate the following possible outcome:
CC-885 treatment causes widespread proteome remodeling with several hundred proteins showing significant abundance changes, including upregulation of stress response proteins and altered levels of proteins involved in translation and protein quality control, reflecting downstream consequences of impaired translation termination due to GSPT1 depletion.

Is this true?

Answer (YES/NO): NO